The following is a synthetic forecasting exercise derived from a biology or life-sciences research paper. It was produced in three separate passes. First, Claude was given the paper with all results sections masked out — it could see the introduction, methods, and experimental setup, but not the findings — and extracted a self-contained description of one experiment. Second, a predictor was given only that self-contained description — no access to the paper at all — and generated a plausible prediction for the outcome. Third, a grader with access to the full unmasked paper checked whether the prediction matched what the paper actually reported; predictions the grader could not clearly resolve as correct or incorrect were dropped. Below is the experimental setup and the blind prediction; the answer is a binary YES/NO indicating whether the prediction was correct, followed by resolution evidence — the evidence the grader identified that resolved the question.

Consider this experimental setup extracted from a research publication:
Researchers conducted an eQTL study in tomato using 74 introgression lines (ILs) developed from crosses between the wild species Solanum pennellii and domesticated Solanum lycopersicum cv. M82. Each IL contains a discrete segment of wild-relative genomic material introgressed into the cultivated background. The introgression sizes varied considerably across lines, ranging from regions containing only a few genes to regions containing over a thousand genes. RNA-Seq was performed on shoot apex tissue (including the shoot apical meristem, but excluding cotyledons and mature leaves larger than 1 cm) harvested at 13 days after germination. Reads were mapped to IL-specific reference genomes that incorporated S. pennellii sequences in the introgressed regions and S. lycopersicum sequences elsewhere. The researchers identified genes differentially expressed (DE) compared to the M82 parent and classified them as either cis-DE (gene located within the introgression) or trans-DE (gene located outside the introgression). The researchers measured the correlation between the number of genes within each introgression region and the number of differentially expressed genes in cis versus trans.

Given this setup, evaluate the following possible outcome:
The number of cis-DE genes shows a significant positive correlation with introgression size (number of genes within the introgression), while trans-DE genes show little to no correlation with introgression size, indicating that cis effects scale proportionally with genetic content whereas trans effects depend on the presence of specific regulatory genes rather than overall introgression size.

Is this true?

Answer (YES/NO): YES